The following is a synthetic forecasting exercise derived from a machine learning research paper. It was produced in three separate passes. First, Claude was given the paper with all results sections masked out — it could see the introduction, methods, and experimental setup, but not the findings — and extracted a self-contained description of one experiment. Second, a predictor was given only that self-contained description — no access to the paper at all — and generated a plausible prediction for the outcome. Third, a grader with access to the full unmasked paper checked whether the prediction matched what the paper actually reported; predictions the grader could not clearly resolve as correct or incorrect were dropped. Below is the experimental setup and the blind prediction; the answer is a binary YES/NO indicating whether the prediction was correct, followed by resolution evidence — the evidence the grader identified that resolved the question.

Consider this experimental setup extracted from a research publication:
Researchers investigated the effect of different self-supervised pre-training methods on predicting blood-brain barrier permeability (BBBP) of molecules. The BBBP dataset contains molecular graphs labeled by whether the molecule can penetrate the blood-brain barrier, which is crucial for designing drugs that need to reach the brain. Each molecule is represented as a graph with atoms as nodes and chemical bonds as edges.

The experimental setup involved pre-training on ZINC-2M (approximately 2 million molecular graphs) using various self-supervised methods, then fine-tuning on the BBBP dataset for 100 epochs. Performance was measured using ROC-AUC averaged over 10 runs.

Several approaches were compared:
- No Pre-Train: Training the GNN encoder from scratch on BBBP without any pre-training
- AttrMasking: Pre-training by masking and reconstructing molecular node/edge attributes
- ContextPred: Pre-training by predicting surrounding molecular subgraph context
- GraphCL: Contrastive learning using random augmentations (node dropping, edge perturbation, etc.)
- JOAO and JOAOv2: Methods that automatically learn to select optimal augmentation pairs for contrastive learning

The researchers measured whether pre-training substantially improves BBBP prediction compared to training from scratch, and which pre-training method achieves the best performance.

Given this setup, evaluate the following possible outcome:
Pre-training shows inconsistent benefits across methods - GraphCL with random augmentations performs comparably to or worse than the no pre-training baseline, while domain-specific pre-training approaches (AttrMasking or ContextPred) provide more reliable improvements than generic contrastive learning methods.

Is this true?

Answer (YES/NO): NO